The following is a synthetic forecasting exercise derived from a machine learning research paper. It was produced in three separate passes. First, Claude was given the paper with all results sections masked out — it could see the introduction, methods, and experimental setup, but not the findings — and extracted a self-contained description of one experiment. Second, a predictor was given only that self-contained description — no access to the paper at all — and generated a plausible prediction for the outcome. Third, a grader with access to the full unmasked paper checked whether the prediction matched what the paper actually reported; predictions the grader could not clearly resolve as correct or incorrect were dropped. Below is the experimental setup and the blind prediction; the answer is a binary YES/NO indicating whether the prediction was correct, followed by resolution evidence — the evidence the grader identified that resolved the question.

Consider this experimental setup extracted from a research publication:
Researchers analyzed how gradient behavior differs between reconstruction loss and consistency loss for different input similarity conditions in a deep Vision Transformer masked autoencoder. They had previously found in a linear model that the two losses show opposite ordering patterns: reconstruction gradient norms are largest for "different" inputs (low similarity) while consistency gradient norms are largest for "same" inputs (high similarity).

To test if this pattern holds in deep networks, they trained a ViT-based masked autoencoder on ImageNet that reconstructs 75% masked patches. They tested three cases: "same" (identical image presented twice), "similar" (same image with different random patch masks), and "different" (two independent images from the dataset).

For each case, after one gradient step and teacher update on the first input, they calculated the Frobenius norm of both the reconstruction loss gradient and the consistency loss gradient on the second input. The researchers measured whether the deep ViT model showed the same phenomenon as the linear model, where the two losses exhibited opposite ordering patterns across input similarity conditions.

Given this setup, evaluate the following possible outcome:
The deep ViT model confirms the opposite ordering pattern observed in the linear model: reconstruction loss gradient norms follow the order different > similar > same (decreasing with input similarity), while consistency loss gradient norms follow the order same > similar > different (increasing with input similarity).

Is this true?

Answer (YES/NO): YES